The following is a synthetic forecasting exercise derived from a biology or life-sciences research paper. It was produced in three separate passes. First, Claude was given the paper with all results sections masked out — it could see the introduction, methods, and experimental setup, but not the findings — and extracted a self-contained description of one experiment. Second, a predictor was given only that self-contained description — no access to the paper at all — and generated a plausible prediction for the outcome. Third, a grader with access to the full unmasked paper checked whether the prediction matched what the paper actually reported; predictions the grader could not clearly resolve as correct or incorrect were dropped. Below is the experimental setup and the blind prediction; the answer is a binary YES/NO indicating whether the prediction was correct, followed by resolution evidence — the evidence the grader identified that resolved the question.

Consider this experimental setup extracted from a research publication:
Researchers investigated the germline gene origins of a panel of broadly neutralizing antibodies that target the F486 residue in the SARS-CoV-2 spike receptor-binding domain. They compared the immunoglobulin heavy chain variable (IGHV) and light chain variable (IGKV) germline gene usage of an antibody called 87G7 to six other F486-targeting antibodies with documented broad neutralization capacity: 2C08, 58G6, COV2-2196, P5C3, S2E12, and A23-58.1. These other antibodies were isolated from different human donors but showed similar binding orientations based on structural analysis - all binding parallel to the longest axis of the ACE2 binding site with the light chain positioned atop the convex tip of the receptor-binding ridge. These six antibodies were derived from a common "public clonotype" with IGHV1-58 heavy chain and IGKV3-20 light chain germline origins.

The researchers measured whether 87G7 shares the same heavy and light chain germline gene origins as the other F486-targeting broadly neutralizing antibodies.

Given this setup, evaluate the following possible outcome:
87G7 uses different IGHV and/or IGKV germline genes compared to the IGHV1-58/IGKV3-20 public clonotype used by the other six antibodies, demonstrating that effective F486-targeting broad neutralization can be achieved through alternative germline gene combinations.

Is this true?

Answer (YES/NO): YES